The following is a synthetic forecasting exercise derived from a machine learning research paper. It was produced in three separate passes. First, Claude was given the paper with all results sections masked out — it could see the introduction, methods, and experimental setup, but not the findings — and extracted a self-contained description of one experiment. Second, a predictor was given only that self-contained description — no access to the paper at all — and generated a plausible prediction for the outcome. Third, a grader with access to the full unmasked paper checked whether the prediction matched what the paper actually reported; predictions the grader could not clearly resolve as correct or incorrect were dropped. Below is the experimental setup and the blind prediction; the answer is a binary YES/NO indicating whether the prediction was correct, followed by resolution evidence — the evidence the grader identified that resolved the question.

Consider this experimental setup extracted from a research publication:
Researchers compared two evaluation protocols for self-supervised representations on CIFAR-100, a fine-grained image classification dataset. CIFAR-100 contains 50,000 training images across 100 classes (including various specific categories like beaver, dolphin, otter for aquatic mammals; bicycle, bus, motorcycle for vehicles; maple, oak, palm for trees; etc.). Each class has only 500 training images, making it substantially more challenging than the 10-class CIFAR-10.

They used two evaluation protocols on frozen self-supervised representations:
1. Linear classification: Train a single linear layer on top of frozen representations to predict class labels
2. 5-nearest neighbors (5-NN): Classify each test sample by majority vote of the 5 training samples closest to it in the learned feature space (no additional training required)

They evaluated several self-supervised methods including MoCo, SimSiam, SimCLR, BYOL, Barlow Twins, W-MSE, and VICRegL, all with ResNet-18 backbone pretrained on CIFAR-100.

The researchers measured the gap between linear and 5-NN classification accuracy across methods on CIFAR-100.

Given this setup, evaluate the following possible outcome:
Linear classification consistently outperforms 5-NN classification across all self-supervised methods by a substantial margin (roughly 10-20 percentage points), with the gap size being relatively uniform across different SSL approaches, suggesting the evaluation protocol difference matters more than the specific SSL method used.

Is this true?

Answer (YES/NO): NO